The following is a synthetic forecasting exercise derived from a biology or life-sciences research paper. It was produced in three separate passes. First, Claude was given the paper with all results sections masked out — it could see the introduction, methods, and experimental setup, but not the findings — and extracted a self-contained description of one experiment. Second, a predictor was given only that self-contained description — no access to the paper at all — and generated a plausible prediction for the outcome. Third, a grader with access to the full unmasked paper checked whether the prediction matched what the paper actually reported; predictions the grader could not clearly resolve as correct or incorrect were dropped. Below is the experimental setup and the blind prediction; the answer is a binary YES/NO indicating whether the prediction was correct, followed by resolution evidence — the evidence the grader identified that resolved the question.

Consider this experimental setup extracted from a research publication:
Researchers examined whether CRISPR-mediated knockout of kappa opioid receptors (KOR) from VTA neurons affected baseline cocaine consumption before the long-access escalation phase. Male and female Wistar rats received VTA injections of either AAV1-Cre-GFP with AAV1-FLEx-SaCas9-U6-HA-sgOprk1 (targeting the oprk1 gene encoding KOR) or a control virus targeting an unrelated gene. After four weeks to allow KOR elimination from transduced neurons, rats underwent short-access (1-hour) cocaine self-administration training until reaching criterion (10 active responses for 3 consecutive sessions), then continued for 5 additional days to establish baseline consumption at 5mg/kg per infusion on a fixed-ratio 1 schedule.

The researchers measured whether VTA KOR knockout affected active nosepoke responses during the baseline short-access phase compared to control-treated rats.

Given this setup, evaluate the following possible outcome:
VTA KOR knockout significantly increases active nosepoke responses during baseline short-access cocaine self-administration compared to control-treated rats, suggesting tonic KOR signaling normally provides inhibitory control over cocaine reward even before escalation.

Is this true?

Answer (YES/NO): NO